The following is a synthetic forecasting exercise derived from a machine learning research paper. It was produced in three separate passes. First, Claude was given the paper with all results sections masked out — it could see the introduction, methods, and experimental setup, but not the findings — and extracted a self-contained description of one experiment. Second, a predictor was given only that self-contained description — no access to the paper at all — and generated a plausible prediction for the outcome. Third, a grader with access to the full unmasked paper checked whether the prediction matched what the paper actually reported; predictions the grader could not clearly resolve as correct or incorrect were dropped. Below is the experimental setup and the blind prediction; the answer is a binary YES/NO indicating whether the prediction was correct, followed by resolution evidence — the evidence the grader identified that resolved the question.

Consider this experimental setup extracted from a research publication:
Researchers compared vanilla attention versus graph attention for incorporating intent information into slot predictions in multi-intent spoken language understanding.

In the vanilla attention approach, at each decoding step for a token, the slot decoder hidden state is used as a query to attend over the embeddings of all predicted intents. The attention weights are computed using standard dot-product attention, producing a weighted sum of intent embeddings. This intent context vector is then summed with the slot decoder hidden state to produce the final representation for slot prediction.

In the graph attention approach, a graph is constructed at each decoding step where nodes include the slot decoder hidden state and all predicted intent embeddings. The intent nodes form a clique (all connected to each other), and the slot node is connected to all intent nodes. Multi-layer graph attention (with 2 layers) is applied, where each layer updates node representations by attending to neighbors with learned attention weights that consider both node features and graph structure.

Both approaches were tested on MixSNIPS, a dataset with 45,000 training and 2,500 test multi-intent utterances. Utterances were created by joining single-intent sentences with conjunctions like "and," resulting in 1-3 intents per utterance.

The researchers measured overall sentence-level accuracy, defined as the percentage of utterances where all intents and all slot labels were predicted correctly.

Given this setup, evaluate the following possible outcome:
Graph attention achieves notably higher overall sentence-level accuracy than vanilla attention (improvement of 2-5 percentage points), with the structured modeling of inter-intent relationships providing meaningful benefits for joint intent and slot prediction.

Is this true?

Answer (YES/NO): YES